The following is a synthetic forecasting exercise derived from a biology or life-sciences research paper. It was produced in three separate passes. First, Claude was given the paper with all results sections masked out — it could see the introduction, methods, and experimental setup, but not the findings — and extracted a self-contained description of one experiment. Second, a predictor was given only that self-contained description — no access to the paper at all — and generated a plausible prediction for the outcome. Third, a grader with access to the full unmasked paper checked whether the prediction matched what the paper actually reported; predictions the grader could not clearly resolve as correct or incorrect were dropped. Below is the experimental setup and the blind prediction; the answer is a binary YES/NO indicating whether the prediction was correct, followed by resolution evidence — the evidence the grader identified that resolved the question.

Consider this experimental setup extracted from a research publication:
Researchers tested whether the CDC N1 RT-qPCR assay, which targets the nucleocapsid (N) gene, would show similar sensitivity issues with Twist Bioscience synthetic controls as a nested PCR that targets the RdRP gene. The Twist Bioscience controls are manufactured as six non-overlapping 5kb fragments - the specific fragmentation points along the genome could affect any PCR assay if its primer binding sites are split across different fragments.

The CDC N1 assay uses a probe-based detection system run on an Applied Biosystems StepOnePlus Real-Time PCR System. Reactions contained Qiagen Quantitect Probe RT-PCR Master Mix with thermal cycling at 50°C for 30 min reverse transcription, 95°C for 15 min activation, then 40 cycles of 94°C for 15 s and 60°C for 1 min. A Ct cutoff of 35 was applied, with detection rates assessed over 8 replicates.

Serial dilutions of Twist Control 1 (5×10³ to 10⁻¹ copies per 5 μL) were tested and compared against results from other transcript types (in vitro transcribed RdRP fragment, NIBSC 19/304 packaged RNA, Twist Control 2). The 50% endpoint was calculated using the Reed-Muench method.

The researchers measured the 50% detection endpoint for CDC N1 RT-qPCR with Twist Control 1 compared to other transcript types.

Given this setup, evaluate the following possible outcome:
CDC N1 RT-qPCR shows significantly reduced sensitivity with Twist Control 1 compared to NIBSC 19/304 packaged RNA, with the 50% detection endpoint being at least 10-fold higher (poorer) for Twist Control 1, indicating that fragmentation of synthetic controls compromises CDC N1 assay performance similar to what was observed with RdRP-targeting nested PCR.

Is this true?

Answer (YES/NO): NO